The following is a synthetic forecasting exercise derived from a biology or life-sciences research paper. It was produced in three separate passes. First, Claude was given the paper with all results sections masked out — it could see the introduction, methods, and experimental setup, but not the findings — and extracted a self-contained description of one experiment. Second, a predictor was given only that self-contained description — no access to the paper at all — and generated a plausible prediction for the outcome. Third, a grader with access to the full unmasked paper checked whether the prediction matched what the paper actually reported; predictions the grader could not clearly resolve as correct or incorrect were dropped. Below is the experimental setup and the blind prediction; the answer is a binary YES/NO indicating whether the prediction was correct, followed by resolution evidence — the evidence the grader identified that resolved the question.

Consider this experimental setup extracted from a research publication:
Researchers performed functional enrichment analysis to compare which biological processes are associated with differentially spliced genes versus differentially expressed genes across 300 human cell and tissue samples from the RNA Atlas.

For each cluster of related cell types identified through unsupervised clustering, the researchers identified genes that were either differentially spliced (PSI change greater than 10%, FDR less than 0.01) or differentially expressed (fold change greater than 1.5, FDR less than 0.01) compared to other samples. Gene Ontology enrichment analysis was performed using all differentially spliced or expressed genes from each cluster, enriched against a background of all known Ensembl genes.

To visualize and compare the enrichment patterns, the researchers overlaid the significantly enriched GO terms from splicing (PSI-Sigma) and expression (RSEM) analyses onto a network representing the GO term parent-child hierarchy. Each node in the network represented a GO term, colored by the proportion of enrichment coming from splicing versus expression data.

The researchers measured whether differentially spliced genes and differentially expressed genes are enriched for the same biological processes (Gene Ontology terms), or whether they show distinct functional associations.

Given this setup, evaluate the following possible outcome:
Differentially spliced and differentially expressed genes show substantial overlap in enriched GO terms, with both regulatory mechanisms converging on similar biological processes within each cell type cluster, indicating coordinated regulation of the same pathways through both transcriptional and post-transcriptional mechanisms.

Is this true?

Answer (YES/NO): NO